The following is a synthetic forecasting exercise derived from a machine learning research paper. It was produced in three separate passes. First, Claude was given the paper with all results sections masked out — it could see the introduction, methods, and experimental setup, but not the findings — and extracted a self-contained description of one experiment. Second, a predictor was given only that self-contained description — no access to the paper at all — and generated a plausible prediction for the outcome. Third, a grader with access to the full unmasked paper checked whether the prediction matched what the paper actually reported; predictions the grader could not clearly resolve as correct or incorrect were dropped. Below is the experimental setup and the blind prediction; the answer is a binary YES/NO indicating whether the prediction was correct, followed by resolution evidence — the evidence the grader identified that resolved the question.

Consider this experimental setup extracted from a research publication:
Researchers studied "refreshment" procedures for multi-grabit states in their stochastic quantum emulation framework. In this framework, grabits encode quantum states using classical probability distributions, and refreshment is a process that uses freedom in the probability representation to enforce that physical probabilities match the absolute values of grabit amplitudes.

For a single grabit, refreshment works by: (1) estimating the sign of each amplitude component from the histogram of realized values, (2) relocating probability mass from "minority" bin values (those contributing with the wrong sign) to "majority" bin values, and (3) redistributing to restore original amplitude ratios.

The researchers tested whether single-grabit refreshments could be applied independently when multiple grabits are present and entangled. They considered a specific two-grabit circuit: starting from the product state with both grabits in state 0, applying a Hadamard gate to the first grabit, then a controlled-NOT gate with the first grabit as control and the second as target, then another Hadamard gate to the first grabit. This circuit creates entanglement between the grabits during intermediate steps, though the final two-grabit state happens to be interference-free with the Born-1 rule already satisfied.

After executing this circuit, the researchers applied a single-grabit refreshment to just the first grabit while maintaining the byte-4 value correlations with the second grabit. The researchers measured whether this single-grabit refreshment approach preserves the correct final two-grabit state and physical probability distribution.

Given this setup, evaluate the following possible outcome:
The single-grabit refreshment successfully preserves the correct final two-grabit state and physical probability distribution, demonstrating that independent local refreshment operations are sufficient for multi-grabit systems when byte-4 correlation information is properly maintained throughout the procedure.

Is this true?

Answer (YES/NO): NO